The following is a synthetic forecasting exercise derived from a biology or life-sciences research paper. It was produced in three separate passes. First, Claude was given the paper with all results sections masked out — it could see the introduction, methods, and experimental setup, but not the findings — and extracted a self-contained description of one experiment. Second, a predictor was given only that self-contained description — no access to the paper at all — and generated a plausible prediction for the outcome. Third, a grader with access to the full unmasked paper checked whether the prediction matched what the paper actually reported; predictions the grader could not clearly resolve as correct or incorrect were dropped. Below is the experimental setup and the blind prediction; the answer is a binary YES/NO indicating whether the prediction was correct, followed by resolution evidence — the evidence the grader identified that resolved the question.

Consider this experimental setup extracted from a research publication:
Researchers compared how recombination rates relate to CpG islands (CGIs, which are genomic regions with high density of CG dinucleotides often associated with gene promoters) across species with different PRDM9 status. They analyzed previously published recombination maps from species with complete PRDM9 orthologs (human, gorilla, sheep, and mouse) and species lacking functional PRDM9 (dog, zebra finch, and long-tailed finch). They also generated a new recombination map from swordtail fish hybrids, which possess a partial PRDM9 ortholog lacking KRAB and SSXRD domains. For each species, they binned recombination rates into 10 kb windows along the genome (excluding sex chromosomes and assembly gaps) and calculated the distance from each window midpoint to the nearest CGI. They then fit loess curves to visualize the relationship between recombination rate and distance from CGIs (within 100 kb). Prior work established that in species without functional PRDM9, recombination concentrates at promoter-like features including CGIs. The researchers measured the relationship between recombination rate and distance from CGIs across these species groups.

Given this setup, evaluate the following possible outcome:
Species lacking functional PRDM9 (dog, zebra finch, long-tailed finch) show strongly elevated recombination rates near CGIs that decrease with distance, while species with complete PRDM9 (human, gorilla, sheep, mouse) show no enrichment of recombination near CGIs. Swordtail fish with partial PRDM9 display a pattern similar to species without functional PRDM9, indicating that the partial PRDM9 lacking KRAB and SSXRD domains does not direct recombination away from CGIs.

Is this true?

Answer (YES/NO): YES